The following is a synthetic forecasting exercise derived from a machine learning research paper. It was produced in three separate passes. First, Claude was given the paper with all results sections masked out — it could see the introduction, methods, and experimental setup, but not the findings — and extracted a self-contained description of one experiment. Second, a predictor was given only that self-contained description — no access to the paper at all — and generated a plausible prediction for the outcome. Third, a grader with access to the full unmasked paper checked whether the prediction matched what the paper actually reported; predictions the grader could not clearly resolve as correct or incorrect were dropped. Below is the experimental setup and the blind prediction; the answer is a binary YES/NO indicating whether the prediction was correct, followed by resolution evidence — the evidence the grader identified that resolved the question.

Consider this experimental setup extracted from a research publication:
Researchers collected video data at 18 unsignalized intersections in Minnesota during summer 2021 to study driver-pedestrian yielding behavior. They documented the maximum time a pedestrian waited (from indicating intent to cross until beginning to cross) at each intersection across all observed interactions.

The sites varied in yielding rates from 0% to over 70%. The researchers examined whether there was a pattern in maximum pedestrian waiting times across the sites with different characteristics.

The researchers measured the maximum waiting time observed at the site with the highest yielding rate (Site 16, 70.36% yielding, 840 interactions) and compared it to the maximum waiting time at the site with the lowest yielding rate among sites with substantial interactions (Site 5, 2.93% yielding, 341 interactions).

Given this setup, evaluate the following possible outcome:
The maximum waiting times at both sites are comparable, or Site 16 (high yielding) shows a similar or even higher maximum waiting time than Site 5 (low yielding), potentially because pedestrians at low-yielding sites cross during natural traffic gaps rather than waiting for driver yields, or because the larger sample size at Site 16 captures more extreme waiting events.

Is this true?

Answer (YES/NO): YES